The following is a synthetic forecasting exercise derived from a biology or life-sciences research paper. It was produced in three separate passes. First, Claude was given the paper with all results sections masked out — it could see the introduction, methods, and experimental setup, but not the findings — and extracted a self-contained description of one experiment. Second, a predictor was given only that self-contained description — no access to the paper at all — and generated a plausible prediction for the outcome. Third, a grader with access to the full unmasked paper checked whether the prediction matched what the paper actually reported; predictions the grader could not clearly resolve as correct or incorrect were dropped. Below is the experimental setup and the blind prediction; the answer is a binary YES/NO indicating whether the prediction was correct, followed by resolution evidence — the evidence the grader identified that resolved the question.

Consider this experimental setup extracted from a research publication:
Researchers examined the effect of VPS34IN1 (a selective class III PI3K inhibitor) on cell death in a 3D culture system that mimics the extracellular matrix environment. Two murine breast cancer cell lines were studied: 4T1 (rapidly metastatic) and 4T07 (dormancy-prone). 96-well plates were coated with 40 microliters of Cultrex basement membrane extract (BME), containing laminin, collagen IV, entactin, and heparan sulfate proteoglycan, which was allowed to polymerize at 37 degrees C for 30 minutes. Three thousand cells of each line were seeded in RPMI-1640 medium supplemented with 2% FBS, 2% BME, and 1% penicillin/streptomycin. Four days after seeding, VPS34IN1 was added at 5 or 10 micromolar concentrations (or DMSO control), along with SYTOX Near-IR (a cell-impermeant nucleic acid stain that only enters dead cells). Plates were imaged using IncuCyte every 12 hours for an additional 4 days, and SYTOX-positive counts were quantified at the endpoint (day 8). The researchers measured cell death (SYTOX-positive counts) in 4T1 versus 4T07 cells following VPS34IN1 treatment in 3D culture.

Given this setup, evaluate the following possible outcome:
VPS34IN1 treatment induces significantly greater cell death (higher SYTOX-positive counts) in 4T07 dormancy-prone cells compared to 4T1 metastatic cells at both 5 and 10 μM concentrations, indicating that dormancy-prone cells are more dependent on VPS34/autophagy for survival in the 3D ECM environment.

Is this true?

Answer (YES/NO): YES